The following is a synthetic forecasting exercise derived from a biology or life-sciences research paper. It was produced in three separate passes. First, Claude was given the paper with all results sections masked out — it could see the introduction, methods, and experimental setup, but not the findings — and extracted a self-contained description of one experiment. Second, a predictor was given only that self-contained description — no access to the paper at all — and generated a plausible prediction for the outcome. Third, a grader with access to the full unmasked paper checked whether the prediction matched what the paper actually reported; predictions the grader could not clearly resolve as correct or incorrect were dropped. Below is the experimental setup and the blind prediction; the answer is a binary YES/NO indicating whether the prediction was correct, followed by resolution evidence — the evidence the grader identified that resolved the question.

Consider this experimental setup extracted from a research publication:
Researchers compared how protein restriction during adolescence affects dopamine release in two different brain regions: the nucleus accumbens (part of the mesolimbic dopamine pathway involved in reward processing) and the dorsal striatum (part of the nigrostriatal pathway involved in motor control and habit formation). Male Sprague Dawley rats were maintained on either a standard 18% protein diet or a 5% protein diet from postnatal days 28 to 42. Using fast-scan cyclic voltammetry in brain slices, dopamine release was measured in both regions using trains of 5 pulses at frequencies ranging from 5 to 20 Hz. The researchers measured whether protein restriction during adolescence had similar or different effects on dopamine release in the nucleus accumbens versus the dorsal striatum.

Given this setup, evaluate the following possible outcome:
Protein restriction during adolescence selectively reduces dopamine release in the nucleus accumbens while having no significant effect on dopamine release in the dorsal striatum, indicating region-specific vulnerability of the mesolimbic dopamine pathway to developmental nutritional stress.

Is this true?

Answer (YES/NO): NO